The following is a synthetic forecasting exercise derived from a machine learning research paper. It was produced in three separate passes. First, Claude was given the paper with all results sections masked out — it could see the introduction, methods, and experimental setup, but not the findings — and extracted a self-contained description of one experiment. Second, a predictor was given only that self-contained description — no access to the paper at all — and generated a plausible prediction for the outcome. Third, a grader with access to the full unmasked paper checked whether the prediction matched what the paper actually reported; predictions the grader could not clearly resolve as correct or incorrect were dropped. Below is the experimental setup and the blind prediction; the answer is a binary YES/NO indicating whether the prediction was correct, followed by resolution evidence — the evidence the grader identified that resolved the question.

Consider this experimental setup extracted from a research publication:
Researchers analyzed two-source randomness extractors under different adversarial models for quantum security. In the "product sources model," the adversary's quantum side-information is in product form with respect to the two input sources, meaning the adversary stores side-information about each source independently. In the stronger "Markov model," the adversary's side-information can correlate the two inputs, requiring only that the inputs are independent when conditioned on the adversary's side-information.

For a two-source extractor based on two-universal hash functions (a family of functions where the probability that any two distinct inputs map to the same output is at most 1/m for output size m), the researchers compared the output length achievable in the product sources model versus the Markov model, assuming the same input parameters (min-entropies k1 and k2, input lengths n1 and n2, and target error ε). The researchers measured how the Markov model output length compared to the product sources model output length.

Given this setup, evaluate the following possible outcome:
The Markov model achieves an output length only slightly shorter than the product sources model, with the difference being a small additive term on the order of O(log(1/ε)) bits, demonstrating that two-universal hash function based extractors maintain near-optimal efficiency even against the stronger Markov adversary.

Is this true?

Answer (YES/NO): NO